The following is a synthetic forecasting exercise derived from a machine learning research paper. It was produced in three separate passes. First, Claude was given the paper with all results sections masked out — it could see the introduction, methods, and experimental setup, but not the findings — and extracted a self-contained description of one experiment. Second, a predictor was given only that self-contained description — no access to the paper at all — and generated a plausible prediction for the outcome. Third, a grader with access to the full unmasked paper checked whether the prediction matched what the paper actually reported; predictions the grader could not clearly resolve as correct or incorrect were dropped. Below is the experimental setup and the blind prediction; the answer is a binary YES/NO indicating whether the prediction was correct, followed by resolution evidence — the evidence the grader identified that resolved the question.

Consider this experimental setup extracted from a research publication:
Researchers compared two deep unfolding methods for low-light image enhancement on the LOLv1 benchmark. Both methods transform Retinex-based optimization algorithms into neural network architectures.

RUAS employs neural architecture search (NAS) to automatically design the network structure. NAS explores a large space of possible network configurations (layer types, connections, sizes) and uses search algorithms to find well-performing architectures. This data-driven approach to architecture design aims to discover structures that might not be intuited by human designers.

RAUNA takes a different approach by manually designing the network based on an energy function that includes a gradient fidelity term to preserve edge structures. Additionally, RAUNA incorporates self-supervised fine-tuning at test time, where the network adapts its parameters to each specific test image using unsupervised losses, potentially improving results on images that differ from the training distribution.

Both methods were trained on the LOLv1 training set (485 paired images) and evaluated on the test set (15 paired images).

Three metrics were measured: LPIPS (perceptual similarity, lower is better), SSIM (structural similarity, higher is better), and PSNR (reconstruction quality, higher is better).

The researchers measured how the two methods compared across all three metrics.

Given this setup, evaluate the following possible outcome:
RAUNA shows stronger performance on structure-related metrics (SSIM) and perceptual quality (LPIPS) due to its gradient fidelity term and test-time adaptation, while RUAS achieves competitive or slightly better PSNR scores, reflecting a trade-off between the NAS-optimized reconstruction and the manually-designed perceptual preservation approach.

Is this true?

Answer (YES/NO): NO